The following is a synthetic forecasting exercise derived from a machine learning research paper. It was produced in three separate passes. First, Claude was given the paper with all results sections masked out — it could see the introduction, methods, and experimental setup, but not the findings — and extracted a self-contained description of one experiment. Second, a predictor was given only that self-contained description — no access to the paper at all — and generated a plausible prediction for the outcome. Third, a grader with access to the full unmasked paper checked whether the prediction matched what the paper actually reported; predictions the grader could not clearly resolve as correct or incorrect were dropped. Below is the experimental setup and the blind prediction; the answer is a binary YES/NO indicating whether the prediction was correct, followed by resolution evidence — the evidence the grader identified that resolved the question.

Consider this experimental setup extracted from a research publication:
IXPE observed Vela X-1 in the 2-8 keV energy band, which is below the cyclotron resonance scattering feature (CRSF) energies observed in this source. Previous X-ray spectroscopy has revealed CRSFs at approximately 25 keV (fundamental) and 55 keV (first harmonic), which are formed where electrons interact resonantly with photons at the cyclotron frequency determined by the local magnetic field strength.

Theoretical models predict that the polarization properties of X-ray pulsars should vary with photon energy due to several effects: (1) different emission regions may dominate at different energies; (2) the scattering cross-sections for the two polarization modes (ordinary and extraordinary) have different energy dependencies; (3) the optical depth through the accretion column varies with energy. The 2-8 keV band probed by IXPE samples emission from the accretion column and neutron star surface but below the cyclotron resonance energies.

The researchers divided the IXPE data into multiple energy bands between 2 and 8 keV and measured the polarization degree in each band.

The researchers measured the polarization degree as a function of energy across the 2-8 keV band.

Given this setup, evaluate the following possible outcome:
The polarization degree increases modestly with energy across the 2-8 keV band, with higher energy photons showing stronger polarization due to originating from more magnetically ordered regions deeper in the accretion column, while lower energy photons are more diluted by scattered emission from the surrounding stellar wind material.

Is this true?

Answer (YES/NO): NO